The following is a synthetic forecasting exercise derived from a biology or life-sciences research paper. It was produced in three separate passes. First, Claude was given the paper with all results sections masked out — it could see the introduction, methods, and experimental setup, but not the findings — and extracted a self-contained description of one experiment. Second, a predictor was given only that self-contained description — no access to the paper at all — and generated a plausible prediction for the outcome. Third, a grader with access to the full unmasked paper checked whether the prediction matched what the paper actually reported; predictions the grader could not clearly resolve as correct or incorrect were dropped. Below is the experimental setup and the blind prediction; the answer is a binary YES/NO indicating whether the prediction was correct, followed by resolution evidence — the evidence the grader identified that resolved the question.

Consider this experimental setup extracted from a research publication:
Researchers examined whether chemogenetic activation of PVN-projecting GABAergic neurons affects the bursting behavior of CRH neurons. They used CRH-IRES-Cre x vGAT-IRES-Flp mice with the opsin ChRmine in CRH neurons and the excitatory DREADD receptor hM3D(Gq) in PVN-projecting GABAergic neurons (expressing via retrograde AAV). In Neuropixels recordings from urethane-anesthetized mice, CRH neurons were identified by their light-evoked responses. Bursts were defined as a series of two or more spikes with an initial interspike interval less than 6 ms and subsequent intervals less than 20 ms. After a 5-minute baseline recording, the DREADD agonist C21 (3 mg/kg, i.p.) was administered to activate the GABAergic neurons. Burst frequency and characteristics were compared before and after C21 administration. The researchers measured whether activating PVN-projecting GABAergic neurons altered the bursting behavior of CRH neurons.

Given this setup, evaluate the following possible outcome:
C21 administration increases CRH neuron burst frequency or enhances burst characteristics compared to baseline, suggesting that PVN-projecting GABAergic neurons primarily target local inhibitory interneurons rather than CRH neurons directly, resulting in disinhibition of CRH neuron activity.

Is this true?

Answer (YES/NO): NO